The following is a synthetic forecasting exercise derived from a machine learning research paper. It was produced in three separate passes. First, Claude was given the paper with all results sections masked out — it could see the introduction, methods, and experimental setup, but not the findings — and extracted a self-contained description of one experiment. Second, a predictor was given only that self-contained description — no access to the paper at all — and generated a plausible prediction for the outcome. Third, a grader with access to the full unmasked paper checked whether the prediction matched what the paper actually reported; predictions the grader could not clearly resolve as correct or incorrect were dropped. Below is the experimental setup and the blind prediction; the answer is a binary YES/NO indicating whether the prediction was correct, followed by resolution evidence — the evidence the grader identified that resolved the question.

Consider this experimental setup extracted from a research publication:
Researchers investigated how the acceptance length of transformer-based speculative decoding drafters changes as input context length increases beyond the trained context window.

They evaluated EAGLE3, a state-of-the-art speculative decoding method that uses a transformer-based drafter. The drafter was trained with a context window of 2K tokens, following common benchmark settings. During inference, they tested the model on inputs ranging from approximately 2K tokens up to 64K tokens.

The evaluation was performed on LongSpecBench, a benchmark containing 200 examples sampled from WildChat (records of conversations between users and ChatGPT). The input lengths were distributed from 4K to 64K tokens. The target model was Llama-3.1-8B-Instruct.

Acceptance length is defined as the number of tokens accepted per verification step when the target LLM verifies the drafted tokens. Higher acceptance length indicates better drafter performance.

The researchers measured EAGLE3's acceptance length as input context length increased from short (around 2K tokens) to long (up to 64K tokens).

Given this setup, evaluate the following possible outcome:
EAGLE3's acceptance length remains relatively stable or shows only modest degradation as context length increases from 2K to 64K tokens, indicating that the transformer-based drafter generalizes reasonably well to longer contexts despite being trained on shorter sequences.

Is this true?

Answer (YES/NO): NO